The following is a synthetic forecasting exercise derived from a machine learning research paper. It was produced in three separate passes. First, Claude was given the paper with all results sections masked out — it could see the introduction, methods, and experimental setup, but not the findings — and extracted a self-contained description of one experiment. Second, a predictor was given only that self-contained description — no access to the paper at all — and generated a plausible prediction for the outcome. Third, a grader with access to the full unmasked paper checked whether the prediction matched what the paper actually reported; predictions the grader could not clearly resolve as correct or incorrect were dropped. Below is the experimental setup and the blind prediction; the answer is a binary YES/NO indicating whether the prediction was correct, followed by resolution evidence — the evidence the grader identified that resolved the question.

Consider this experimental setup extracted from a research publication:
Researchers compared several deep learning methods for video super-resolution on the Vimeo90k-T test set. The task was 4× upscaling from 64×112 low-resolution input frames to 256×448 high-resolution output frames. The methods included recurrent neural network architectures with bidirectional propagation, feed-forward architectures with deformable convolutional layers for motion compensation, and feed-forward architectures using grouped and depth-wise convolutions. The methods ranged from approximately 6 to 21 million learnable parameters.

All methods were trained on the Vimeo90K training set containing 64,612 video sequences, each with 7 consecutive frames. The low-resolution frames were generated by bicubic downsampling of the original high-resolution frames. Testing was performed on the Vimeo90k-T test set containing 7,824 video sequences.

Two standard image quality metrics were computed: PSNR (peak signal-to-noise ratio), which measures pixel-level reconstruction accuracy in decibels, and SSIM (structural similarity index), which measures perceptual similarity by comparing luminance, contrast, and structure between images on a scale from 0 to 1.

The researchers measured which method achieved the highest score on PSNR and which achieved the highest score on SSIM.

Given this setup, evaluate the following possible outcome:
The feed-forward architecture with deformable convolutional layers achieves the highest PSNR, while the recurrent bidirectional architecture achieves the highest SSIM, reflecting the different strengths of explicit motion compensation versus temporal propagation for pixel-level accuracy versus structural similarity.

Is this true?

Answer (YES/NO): NO